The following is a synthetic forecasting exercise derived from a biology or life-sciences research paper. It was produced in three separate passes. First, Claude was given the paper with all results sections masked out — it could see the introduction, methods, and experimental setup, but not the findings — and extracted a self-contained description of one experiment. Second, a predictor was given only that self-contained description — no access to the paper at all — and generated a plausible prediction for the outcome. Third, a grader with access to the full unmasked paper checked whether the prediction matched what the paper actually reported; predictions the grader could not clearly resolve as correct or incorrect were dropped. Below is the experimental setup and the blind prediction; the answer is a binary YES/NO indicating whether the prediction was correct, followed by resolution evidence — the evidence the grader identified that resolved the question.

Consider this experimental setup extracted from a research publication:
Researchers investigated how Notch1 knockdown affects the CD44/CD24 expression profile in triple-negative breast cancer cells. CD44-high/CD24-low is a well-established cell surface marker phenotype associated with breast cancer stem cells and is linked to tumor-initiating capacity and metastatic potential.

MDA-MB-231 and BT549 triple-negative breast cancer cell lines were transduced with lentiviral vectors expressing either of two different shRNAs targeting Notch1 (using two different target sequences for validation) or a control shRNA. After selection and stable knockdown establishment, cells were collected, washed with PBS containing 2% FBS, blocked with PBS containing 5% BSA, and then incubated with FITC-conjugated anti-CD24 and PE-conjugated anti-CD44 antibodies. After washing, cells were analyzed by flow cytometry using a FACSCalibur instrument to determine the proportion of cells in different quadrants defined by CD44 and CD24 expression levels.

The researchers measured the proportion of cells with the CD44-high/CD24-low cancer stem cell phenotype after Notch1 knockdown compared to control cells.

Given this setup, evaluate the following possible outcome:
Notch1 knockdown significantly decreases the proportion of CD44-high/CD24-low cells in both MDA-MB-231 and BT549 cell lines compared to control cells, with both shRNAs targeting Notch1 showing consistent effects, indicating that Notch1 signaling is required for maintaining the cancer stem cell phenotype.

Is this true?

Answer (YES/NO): YES